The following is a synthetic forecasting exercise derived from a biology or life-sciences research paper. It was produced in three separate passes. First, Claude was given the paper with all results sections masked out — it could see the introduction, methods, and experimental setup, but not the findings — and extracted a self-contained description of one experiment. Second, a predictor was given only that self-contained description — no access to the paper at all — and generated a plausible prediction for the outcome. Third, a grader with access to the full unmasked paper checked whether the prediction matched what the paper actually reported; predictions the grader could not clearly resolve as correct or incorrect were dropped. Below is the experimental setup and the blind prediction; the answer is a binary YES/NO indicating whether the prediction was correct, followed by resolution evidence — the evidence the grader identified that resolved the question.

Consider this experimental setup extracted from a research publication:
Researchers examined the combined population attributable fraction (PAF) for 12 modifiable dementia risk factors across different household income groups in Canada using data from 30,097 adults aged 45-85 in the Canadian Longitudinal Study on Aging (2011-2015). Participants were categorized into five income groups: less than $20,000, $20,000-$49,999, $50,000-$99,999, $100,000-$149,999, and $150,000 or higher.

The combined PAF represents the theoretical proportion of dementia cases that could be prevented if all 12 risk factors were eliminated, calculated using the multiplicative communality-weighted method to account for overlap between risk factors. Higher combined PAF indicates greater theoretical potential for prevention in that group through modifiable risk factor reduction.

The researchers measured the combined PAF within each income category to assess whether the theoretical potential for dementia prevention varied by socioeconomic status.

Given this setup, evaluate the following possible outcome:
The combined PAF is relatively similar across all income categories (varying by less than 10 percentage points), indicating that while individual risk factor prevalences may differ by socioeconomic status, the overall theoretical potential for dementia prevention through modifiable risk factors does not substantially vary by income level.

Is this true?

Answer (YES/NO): NO